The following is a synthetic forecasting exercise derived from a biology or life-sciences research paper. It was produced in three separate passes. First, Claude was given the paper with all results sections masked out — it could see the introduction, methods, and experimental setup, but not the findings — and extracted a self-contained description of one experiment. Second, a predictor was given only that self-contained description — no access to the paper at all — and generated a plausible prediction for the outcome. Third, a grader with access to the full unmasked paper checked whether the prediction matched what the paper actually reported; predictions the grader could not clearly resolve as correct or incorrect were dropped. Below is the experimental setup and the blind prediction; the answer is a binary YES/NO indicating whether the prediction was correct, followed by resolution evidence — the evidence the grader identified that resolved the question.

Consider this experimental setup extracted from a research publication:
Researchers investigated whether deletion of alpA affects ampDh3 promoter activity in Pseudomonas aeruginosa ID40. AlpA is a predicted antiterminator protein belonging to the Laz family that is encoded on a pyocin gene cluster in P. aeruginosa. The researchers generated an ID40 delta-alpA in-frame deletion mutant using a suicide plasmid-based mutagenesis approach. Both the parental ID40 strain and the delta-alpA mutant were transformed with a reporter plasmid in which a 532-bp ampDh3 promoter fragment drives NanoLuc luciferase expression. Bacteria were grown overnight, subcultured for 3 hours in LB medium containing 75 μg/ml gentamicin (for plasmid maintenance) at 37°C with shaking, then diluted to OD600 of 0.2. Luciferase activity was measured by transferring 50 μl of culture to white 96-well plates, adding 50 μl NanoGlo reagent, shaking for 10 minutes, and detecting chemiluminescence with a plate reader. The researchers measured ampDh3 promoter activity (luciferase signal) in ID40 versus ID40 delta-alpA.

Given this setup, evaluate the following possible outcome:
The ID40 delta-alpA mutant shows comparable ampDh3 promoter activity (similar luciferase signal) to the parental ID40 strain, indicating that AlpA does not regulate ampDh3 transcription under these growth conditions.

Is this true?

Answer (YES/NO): NO